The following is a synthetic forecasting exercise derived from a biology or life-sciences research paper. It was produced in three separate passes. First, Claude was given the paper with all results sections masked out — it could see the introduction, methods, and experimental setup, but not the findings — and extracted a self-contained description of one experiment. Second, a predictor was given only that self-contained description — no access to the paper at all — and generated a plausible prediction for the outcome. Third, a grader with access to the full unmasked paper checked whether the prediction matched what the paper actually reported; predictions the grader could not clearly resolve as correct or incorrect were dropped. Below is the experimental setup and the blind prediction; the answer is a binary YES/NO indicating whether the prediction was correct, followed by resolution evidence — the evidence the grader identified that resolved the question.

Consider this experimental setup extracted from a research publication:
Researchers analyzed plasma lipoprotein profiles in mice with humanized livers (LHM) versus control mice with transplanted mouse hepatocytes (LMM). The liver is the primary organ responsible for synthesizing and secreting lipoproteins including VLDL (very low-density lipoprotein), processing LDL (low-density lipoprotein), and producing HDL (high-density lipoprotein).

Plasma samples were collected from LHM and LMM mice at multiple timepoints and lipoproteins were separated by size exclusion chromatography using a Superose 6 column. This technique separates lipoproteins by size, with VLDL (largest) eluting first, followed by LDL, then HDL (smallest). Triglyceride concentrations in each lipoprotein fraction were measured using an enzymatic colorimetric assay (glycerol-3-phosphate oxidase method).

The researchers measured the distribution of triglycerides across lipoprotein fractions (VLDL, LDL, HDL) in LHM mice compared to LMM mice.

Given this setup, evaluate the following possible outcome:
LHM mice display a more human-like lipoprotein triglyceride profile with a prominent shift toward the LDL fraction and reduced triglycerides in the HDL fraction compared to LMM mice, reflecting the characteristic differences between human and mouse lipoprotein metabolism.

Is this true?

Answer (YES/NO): YES